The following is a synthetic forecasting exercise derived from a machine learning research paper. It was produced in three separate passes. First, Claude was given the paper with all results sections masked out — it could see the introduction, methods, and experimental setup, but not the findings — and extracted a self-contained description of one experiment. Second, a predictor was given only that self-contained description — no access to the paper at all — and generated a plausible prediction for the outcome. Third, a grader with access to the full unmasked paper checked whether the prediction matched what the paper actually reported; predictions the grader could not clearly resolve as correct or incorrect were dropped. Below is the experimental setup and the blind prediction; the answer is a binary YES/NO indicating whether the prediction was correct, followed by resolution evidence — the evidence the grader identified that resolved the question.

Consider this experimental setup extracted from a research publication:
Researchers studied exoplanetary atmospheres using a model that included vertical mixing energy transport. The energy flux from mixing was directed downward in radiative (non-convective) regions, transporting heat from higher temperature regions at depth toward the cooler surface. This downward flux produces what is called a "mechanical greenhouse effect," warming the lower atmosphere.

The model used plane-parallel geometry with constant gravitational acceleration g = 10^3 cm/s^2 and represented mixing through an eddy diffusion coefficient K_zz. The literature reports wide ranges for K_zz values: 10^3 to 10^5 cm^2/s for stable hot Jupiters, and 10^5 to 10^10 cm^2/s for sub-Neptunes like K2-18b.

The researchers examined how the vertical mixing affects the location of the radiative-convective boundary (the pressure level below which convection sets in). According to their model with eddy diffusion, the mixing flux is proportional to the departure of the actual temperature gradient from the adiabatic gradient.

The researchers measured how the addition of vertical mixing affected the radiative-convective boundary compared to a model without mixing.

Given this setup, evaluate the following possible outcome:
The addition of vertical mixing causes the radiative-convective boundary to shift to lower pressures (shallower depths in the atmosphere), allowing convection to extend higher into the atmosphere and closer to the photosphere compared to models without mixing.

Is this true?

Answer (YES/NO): NO